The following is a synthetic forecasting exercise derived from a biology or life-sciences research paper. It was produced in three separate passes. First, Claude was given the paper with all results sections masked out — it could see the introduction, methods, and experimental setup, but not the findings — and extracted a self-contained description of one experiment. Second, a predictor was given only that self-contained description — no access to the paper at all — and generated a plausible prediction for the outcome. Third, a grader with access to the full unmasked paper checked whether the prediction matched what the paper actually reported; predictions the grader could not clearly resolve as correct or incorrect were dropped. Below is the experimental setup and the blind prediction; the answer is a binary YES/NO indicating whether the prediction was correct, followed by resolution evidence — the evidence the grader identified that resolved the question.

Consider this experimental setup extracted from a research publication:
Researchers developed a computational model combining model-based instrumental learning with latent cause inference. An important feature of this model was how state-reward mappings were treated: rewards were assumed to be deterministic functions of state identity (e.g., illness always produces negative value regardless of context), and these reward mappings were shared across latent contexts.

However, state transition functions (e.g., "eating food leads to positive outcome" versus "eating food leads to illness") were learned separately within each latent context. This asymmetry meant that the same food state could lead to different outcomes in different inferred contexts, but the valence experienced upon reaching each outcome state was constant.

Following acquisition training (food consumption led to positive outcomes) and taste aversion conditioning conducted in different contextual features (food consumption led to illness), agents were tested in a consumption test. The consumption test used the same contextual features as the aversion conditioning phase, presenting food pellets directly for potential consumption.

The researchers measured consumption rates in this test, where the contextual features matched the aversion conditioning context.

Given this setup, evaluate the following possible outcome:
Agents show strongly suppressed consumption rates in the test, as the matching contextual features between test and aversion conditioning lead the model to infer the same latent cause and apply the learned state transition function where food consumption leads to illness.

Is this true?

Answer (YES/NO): YES